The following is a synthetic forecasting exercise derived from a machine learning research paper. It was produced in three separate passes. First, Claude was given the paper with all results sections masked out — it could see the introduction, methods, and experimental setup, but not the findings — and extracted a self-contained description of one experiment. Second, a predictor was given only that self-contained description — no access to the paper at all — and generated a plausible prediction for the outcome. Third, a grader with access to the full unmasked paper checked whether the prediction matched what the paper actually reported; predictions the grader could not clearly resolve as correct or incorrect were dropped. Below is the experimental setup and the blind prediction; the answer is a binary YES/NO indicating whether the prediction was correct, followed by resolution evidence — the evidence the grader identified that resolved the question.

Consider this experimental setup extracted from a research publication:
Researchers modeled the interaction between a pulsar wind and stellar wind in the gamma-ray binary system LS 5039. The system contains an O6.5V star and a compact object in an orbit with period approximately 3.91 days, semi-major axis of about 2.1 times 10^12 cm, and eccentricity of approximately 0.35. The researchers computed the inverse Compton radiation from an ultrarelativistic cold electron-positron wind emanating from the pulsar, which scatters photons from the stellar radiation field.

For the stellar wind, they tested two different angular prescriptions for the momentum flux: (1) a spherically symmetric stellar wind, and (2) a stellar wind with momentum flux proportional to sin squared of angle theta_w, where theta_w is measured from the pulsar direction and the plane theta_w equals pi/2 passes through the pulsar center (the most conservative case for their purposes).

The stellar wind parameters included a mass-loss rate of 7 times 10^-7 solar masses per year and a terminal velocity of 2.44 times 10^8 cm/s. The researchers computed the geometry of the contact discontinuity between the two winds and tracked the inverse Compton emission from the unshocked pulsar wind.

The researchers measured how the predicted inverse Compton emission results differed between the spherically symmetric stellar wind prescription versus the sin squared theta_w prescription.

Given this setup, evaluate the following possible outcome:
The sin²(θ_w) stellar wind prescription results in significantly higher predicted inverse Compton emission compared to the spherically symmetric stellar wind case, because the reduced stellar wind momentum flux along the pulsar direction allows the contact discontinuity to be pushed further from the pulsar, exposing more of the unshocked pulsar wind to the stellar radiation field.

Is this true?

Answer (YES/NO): NO